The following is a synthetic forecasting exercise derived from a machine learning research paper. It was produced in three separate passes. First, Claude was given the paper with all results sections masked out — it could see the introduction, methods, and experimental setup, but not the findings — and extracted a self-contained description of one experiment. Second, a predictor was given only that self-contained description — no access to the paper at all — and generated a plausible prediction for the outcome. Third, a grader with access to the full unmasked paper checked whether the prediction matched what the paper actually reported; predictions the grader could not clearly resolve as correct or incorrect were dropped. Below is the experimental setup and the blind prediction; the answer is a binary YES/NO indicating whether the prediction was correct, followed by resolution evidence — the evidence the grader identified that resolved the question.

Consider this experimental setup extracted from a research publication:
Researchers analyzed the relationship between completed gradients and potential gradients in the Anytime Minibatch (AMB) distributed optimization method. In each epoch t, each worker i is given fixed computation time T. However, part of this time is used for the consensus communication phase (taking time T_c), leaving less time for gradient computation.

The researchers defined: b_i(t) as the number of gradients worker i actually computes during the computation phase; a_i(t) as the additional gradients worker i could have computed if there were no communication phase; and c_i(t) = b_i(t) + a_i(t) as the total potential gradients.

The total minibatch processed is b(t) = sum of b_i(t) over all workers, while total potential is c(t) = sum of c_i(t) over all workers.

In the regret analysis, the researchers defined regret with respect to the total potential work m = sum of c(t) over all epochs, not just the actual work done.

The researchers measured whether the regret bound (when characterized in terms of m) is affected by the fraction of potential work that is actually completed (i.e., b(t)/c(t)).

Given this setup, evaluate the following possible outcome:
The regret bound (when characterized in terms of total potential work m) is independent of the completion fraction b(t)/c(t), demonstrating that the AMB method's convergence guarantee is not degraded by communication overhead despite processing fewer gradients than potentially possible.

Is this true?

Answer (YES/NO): YES